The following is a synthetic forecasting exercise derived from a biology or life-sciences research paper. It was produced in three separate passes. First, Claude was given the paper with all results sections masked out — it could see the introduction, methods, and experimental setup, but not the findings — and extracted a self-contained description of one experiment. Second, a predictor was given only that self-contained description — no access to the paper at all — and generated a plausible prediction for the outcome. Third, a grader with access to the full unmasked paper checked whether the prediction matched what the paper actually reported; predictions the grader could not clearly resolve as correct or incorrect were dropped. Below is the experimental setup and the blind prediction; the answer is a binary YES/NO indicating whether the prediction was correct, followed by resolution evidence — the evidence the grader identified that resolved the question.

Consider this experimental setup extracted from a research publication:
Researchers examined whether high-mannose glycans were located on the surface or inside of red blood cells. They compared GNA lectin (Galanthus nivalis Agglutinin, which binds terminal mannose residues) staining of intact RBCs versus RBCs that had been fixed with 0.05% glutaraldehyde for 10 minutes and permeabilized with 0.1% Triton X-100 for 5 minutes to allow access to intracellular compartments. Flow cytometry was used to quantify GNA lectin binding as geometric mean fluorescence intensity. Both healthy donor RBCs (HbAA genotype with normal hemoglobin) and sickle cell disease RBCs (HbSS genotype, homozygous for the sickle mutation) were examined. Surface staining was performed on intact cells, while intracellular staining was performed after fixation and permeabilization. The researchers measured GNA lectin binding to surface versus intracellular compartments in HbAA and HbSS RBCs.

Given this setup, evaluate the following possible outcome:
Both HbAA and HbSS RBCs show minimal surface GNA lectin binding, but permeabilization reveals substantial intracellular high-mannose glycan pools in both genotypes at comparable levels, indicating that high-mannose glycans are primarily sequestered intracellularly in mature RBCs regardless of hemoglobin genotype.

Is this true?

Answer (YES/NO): NO